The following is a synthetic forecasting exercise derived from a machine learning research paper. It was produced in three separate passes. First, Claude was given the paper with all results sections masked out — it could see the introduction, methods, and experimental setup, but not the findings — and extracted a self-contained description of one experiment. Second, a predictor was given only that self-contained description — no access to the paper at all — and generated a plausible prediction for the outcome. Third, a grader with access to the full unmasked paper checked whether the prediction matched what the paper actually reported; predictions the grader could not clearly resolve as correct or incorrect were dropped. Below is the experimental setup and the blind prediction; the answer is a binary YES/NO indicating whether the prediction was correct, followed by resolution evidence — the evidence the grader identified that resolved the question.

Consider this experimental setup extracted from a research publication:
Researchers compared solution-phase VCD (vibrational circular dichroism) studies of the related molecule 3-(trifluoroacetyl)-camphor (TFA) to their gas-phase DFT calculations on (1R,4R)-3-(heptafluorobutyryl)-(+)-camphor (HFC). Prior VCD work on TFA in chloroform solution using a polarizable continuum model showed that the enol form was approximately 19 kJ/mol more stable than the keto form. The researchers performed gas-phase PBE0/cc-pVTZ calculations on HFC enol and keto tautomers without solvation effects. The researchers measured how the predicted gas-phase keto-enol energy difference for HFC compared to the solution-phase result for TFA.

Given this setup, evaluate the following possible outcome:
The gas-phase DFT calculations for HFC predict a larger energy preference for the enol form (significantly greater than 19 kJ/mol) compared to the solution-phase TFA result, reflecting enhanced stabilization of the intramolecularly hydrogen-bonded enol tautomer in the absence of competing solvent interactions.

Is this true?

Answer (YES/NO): YES